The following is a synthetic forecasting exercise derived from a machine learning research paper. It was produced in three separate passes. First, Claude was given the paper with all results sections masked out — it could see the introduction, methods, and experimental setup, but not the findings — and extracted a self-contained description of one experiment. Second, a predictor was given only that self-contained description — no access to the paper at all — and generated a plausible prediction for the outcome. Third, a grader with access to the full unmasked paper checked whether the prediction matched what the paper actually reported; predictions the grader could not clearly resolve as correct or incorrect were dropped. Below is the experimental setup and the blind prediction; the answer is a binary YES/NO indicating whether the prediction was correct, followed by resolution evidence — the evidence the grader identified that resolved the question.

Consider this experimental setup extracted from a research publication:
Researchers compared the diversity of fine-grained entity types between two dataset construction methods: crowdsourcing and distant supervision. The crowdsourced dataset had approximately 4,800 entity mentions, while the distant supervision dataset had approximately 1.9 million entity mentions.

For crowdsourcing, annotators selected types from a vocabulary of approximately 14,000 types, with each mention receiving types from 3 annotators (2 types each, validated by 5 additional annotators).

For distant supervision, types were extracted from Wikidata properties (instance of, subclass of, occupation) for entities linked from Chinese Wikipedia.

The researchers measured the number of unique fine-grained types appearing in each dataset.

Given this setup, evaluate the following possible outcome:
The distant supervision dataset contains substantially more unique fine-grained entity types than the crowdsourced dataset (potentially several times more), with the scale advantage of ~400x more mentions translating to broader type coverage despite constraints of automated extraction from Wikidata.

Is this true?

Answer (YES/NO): YES